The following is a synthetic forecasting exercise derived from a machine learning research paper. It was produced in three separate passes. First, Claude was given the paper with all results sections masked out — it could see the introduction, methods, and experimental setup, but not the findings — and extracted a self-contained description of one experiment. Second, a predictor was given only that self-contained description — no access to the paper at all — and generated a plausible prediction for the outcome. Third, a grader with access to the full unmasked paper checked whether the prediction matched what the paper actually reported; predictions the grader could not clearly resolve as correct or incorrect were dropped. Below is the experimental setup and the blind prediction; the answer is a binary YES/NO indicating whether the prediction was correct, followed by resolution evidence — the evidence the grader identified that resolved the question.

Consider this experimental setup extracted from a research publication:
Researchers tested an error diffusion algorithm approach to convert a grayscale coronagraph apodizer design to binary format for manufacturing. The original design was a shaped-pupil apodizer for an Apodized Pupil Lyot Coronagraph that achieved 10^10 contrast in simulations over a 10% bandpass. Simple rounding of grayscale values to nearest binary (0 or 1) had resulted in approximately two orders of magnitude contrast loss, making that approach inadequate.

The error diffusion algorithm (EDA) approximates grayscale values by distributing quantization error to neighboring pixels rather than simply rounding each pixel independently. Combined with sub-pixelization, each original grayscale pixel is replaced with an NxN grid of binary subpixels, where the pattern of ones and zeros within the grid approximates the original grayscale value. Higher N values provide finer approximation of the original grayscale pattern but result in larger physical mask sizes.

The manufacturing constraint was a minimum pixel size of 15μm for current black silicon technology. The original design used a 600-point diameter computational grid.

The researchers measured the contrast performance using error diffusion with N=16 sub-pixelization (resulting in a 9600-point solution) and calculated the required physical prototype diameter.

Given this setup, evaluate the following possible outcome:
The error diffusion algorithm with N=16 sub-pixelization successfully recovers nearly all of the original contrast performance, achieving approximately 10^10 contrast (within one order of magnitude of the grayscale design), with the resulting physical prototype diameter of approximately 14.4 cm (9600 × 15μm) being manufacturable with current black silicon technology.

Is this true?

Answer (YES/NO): YES